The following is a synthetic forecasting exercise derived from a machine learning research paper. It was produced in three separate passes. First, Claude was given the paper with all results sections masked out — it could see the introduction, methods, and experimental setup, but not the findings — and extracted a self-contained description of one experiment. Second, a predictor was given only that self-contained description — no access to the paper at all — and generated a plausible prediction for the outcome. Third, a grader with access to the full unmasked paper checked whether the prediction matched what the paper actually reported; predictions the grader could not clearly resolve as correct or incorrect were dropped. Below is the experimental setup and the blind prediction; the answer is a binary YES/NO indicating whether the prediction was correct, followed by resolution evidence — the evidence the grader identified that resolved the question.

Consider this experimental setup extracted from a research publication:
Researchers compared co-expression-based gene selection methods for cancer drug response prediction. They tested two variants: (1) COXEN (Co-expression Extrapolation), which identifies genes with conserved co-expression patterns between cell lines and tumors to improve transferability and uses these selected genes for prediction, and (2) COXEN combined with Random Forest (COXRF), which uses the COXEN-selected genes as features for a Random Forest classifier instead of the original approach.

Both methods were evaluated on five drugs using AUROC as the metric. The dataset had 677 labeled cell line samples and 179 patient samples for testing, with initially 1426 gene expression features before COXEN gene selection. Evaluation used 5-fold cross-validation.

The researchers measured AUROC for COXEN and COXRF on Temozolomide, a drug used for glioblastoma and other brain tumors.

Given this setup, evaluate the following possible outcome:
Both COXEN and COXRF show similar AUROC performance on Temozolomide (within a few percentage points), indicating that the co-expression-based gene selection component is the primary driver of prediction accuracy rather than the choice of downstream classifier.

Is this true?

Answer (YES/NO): NO